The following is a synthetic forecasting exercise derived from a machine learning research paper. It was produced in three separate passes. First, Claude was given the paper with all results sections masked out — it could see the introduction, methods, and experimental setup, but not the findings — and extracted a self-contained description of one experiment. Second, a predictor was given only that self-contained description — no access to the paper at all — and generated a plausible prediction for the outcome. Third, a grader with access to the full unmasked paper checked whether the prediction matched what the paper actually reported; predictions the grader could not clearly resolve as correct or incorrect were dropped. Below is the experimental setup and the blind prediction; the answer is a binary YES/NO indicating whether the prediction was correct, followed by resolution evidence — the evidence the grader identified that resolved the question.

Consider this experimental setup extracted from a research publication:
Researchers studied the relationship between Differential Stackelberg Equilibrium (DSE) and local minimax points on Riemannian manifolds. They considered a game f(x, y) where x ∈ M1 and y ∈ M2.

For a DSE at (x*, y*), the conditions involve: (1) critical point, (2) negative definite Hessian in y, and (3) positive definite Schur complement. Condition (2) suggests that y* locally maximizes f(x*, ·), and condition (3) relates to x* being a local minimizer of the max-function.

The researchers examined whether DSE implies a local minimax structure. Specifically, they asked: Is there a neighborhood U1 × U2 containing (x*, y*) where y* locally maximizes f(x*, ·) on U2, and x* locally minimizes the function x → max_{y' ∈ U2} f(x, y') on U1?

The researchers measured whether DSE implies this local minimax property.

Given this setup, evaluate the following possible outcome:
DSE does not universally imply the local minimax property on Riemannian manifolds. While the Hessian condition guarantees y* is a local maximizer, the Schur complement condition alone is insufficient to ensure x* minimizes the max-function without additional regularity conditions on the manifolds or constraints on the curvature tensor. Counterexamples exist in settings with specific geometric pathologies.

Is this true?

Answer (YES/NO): NO